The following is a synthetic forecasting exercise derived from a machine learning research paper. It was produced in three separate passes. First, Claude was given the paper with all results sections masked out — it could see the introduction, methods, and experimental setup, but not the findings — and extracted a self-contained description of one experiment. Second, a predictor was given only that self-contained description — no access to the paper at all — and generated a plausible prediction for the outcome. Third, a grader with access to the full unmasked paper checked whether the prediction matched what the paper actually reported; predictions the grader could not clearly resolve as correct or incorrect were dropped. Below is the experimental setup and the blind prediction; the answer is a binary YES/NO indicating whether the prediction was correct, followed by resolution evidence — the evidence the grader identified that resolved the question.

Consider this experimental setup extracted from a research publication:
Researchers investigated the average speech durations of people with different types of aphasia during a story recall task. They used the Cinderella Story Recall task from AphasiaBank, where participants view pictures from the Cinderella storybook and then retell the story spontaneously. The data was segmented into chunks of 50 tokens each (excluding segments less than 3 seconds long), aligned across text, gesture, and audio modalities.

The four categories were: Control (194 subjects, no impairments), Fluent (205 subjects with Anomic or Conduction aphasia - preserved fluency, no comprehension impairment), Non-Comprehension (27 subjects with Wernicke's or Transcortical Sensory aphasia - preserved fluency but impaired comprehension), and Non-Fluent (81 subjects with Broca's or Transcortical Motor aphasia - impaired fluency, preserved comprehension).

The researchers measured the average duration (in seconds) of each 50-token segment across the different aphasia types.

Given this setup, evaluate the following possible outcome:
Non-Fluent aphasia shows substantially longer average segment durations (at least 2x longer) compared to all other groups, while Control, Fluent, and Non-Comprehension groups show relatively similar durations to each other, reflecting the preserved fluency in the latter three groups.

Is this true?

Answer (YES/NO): NO